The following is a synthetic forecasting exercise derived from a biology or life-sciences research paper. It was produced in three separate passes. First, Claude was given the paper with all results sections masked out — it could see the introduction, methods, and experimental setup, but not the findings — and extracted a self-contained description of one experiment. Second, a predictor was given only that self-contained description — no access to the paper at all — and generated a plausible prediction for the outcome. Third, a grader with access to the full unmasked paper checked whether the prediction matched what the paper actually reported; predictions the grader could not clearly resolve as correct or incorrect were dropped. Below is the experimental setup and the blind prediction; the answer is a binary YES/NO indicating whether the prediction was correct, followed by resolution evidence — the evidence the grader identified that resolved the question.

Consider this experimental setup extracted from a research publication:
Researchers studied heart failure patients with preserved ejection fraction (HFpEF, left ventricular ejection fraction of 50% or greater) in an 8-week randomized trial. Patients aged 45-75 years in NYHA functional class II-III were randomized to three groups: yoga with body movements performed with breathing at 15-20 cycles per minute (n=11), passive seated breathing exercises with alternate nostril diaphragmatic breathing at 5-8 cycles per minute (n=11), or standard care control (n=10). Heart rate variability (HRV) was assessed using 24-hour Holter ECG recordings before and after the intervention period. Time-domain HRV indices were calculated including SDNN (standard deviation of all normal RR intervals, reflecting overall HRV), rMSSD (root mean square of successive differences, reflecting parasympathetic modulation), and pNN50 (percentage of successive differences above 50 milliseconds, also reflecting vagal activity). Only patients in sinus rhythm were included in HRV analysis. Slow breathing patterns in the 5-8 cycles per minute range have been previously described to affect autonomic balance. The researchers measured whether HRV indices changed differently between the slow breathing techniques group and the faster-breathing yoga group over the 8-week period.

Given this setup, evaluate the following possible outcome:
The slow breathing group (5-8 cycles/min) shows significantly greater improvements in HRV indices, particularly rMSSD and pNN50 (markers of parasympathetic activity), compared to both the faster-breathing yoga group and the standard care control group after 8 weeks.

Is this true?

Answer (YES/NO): YES